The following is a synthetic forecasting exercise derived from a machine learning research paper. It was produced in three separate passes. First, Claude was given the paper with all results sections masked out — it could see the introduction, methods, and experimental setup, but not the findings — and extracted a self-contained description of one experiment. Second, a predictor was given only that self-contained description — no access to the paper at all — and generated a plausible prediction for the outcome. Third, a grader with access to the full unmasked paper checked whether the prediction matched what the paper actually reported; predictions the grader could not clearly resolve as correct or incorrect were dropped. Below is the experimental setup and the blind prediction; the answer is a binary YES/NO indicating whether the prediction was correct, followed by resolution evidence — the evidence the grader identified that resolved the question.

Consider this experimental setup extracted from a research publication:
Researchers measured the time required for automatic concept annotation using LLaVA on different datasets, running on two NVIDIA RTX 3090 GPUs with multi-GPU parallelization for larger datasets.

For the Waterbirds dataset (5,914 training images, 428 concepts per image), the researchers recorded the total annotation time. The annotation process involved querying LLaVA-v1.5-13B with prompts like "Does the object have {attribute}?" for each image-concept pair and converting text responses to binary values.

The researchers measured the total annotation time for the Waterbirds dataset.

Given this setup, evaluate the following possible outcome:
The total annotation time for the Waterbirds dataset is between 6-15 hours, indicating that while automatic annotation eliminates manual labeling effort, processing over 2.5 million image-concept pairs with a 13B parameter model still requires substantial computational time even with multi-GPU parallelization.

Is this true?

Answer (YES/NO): NO